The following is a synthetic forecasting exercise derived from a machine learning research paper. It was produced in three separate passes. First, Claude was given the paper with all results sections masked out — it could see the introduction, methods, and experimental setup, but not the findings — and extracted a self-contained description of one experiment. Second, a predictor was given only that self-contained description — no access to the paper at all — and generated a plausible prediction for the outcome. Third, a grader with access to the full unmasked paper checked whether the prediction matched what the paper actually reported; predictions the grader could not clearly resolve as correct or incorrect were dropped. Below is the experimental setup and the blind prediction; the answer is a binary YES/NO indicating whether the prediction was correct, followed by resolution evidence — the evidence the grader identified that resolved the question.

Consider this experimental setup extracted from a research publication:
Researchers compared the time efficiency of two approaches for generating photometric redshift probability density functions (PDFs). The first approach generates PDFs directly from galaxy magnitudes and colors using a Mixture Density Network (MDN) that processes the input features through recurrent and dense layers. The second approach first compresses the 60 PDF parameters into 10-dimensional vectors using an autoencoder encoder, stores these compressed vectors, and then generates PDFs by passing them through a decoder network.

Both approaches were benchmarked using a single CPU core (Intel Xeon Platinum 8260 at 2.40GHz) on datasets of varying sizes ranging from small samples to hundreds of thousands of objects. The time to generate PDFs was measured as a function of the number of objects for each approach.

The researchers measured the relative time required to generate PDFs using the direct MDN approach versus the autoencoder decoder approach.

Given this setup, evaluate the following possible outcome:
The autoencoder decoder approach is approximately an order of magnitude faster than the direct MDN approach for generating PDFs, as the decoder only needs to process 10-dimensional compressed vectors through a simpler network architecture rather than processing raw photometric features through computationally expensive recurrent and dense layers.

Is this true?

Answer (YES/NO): YES